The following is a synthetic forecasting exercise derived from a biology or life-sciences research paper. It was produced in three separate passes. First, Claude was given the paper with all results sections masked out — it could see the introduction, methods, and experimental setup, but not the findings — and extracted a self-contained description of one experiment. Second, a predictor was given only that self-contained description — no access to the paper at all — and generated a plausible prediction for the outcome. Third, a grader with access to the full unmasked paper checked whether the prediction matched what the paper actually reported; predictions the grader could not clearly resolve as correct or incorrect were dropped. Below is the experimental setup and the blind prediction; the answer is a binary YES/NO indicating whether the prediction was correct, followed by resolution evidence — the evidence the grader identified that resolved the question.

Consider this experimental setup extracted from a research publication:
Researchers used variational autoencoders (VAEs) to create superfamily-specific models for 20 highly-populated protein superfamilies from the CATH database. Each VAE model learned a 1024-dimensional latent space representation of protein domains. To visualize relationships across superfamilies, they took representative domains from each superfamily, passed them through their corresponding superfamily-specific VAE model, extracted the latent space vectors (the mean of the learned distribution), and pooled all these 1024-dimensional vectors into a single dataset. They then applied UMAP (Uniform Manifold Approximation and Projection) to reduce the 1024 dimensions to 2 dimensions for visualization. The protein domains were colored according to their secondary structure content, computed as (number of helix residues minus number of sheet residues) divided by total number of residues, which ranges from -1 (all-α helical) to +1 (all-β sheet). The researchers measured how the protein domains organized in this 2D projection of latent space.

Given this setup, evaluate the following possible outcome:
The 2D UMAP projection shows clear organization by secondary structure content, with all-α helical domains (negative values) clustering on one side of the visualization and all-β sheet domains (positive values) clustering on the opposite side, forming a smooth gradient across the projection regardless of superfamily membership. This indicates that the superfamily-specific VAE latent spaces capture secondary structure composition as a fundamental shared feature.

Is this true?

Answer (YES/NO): YES